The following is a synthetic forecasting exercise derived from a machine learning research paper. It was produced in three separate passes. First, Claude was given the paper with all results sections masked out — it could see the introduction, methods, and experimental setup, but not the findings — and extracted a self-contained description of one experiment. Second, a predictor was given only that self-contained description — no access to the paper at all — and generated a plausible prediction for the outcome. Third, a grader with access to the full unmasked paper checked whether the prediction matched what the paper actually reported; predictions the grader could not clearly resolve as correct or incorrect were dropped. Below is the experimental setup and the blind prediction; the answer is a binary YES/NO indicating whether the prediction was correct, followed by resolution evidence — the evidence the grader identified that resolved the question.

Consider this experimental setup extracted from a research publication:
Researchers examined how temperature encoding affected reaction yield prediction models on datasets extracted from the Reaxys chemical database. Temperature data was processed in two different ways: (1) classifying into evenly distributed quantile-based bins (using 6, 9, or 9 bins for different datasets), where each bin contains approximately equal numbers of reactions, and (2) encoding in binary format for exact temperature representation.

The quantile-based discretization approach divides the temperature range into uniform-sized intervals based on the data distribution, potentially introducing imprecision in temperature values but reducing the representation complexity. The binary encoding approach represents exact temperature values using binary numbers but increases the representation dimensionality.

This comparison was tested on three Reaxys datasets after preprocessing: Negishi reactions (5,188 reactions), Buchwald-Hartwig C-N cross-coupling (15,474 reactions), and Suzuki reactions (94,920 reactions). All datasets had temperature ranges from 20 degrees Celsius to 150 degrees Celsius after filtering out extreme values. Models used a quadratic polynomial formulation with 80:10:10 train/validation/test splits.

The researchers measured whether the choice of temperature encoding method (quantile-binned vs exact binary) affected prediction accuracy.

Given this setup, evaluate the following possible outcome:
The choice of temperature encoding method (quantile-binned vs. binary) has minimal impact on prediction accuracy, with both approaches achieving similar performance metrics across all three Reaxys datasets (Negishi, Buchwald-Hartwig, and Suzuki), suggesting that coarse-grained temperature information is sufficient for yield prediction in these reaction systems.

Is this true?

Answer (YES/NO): NO